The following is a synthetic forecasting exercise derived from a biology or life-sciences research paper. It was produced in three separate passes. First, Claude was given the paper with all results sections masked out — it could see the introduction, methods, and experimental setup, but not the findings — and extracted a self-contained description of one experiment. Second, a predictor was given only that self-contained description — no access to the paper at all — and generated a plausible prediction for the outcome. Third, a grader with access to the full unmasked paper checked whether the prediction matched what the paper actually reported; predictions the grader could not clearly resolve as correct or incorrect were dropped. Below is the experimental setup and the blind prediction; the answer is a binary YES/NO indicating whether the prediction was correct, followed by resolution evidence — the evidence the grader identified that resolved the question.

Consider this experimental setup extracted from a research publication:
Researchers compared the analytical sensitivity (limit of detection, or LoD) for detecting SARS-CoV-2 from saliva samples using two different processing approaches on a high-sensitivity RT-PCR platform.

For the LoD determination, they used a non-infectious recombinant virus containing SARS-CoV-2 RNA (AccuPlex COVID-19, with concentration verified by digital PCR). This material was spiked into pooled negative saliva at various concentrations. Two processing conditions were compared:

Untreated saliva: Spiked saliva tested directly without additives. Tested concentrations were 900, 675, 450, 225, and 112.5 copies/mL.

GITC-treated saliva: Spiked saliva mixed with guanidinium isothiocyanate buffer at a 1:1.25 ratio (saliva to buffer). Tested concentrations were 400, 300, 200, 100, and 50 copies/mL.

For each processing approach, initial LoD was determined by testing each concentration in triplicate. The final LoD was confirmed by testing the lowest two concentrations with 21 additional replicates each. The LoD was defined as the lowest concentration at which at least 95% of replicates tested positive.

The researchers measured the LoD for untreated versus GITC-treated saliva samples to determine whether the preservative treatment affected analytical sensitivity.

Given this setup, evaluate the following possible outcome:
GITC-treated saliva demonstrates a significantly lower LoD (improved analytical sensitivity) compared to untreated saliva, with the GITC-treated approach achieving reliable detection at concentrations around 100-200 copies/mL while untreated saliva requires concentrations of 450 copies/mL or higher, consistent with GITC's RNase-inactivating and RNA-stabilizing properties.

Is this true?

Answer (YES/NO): NO